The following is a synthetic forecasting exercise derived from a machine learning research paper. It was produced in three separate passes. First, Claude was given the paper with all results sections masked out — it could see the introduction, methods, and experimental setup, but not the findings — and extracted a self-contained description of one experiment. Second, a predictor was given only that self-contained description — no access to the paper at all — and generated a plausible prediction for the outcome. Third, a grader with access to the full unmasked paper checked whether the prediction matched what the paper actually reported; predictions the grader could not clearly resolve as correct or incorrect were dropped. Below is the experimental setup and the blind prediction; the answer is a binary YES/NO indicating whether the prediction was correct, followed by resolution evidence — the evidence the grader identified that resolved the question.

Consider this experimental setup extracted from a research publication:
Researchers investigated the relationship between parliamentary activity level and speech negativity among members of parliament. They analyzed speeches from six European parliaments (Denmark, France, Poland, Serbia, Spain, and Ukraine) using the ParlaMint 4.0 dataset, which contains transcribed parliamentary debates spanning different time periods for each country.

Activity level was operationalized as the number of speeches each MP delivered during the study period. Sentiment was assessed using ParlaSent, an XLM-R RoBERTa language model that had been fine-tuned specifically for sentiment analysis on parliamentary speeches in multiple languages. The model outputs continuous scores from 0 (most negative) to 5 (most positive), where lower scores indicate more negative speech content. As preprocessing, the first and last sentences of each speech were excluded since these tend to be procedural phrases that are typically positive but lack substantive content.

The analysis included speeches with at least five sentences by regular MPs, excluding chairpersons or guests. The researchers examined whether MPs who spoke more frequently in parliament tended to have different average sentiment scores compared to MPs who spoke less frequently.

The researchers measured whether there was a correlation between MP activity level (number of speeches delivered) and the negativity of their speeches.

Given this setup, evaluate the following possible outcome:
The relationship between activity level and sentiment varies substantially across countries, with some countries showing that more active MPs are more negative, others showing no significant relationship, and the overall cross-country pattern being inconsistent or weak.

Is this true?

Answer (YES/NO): NO